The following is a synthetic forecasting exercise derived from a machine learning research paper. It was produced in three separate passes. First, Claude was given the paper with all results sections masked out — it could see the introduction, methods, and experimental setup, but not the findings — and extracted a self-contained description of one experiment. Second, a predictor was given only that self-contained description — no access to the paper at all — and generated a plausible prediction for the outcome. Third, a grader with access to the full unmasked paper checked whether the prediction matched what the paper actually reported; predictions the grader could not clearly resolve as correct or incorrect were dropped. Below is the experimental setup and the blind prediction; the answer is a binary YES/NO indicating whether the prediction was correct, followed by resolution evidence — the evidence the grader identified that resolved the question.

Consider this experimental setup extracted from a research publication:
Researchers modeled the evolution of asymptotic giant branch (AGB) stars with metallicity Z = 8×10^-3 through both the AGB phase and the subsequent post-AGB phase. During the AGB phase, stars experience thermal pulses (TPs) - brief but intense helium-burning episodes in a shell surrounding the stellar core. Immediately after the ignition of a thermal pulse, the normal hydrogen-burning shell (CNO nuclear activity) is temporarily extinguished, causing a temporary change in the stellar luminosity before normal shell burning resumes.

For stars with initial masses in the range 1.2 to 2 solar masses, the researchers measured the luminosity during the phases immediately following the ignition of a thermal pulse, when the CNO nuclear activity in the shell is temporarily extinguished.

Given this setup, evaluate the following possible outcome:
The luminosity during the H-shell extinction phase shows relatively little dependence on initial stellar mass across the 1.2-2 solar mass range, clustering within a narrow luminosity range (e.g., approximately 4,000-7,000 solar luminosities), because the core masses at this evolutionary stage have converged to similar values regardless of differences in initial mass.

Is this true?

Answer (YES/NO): NO